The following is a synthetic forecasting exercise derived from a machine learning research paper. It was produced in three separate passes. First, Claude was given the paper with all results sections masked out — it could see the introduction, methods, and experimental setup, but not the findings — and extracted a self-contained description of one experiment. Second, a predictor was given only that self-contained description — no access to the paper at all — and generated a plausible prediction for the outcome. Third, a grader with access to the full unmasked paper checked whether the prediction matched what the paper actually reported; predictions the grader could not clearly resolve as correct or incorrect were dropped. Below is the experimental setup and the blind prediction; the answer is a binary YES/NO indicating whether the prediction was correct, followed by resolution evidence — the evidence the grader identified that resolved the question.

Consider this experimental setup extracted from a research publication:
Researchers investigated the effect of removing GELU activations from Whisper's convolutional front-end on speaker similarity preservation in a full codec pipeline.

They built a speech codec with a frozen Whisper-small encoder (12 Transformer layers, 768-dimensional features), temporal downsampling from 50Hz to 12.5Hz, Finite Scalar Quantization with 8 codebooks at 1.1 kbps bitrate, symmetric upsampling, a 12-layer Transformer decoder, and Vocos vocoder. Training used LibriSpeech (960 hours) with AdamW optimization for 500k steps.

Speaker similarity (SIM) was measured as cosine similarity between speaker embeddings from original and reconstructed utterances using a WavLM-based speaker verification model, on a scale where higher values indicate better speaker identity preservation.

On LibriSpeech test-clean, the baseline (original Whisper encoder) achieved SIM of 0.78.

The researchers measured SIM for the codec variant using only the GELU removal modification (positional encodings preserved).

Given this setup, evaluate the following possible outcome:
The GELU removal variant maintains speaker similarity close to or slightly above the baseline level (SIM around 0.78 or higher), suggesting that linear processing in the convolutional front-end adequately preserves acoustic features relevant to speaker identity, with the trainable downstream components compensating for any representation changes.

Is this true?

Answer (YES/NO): YES